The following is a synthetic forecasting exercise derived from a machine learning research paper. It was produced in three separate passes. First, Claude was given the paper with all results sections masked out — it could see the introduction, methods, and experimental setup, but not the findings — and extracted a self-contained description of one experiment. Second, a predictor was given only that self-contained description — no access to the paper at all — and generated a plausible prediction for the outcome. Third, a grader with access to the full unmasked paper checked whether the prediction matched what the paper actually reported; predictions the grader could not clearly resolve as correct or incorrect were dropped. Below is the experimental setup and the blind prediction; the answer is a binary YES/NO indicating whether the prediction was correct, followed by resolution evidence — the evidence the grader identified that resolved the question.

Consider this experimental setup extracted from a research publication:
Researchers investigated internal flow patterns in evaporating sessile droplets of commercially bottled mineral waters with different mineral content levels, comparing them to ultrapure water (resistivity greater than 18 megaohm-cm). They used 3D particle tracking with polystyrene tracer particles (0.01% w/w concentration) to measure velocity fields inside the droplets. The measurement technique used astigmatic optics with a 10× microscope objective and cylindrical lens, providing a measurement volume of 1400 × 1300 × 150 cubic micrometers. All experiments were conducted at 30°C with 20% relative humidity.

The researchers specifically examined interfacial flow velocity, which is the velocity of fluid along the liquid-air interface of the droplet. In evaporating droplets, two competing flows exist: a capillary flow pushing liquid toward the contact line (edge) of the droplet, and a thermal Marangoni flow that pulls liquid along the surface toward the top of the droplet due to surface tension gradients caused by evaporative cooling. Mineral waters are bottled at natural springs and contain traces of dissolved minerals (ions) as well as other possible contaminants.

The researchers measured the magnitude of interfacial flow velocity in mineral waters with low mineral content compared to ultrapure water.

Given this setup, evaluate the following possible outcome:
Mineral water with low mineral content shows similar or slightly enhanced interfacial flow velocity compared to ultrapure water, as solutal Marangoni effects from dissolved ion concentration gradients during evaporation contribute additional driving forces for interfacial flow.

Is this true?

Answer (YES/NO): NO